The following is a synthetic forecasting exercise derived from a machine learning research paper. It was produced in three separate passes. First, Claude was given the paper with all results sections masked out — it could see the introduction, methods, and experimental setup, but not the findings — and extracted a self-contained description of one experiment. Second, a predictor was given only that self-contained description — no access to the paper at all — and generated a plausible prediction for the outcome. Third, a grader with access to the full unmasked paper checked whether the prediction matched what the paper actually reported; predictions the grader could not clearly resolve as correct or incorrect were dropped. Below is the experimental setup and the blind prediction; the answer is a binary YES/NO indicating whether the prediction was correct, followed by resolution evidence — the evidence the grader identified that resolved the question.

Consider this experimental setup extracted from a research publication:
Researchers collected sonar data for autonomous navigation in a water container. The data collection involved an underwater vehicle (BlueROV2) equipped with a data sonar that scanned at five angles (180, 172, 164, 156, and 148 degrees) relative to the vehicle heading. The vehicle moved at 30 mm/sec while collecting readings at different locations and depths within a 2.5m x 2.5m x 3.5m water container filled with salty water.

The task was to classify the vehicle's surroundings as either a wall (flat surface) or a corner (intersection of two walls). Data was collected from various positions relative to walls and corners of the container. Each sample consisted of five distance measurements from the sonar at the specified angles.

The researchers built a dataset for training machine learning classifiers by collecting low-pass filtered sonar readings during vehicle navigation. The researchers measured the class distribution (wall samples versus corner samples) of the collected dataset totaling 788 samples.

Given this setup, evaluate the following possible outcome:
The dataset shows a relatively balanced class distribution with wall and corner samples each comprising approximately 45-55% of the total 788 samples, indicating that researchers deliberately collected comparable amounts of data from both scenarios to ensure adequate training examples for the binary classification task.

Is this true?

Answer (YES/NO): YES